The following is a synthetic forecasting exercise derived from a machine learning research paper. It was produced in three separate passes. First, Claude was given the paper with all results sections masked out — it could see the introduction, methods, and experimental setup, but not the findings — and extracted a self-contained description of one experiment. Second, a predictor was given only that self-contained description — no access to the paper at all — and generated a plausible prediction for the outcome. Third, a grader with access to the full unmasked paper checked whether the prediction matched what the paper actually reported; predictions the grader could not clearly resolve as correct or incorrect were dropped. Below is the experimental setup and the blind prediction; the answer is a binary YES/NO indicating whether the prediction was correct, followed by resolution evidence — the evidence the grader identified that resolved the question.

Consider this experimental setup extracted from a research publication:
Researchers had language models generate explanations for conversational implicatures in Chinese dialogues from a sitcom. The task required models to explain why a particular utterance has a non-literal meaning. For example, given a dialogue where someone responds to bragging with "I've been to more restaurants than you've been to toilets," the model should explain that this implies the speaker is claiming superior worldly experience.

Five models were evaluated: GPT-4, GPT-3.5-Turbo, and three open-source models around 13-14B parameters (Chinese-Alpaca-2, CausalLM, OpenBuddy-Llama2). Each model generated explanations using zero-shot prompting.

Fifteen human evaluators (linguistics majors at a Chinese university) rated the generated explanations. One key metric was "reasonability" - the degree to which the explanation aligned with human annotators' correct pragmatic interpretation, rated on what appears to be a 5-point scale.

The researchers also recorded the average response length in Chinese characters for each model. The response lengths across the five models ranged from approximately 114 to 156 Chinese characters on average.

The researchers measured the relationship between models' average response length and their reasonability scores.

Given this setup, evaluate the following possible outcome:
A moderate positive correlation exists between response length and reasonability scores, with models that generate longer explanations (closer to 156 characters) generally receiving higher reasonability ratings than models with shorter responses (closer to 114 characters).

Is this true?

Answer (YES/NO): NO